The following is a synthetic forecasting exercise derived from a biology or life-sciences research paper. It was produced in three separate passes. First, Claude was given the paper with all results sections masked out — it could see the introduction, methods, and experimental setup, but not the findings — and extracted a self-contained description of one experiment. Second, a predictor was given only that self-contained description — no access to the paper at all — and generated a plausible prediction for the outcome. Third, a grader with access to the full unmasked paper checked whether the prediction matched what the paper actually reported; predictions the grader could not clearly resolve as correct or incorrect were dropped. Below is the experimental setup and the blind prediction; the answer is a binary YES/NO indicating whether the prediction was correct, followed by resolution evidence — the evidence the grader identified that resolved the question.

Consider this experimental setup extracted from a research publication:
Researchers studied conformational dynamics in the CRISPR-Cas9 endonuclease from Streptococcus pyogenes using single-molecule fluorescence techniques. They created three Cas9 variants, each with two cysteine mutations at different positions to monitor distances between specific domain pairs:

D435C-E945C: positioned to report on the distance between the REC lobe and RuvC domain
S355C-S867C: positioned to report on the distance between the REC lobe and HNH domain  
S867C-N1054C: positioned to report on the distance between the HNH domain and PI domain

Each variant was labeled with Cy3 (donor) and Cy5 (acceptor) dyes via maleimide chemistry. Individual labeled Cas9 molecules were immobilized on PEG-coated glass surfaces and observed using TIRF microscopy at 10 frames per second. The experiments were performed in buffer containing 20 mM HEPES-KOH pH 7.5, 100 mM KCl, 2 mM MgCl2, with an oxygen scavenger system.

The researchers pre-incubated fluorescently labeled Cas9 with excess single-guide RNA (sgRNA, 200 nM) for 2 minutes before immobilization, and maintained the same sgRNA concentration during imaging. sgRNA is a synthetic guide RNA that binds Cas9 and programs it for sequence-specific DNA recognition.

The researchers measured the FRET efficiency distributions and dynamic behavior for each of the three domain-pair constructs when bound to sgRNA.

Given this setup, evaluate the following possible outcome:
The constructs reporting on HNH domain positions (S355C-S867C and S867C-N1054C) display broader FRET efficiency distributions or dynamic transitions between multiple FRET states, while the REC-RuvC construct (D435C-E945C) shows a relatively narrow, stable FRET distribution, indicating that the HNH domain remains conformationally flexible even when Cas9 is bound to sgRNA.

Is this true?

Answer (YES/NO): NO